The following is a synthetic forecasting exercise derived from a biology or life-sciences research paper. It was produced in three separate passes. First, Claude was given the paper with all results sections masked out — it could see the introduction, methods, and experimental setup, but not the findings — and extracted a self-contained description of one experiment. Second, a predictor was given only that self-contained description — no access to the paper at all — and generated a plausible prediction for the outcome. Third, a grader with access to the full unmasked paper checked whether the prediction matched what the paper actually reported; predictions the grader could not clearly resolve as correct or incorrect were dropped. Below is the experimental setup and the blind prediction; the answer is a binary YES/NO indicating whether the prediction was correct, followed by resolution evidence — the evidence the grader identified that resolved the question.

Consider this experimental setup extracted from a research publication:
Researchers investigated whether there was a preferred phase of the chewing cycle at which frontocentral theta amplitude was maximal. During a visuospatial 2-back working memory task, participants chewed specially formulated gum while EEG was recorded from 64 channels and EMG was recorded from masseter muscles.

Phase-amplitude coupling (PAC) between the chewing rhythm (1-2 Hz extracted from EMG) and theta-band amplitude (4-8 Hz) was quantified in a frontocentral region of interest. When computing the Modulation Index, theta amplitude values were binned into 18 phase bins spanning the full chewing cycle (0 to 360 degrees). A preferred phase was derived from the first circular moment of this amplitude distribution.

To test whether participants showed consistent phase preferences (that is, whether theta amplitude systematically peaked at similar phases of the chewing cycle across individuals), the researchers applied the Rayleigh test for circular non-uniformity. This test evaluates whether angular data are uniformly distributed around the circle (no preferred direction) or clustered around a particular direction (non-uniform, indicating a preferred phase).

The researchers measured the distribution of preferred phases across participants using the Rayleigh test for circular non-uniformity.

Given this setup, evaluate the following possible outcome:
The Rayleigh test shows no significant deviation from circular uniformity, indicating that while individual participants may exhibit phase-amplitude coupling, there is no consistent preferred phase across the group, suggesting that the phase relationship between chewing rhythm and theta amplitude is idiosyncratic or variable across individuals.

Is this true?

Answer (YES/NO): NO